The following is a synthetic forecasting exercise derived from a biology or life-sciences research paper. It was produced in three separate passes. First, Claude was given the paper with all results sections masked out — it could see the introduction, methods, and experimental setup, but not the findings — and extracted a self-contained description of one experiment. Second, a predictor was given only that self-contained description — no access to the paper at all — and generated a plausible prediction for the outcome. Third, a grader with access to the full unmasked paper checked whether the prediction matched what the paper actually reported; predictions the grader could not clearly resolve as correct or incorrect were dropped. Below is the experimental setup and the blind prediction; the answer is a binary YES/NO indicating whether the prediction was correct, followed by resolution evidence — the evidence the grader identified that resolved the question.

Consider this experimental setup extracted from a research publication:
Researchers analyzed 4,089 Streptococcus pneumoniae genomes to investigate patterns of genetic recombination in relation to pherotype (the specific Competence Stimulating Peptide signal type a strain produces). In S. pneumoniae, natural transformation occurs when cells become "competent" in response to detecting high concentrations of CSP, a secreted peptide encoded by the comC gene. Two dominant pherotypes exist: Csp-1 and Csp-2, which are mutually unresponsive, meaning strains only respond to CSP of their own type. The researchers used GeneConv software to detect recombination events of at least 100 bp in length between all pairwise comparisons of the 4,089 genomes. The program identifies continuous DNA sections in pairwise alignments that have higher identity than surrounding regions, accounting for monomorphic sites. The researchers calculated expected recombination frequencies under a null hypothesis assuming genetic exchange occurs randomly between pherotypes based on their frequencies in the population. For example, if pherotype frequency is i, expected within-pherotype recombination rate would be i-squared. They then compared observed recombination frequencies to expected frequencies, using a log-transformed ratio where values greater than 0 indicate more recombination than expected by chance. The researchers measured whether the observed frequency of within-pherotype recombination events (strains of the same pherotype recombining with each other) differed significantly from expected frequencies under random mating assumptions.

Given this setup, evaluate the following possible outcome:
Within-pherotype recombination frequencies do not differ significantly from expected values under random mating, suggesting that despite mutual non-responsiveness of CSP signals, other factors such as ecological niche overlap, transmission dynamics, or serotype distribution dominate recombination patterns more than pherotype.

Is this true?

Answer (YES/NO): NO